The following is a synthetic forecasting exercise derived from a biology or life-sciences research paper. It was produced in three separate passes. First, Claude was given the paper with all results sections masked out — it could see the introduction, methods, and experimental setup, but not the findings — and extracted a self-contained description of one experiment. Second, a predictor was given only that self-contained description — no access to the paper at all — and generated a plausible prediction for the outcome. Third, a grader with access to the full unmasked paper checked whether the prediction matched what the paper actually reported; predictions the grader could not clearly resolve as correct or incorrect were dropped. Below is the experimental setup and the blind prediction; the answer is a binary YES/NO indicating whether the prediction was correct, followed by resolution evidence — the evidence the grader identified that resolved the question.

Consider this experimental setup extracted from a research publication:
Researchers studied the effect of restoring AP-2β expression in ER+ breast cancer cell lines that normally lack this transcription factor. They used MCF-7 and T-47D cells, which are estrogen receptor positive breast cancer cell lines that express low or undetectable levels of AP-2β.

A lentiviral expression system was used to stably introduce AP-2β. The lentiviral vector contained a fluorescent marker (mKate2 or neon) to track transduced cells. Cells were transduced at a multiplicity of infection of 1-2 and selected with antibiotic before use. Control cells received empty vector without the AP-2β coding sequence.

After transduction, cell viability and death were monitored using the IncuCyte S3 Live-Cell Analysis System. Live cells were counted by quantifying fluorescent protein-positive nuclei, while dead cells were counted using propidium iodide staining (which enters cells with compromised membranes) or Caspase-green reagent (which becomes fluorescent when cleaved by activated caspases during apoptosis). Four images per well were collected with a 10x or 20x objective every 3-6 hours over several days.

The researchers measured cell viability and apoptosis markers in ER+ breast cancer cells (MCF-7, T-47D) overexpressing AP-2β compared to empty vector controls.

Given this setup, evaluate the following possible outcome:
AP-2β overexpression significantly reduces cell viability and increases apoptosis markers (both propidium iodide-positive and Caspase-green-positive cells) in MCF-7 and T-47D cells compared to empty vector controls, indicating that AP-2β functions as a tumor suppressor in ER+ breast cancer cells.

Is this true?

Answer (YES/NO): YES